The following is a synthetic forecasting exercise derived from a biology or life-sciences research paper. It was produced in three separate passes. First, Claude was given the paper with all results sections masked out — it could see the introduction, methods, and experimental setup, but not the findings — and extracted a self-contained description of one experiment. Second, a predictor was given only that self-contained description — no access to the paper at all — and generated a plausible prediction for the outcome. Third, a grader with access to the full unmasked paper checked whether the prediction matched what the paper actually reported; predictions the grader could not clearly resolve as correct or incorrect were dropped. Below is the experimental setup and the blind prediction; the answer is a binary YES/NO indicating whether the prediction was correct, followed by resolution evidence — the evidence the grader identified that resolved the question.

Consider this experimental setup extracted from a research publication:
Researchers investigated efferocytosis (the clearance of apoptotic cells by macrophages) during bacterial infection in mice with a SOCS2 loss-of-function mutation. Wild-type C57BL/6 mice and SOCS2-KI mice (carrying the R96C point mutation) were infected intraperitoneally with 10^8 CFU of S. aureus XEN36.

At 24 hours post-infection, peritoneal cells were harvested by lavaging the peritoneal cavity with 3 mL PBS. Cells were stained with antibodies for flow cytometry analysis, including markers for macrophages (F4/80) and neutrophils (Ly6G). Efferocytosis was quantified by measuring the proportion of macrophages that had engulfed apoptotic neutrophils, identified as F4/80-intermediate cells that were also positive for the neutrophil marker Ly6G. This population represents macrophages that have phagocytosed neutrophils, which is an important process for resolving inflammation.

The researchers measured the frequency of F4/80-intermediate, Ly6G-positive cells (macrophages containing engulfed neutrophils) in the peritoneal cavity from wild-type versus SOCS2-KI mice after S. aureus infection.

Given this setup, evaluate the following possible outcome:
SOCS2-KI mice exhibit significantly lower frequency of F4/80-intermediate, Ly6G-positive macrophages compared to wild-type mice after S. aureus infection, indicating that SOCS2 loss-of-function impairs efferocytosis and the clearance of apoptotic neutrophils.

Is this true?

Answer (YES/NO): NO